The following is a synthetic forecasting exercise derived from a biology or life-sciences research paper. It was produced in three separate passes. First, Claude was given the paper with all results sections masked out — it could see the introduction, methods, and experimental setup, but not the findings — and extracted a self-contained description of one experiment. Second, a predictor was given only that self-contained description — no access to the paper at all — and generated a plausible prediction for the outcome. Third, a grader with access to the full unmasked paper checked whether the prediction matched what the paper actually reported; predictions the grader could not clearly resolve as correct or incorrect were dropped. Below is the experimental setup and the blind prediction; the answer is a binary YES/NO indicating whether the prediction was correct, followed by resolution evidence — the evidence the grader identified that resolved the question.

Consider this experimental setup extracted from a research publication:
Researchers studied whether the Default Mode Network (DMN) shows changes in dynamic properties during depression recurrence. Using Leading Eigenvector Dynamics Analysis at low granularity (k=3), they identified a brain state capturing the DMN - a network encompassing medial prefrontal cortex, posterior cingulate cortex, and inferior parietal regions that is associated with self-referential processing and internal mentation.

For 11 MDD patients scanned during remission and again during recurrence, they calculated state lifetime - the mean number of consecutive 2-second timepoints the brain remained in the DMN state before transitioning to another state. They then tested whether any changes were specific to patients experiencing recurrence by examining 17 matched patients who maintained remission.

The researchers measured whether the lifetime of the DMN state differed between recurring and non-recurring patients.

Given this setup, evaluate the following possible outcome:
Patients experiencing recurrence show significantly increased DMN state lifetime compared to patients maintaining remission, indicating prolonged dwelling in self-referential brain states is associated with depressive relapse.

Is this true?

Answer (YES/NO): YES